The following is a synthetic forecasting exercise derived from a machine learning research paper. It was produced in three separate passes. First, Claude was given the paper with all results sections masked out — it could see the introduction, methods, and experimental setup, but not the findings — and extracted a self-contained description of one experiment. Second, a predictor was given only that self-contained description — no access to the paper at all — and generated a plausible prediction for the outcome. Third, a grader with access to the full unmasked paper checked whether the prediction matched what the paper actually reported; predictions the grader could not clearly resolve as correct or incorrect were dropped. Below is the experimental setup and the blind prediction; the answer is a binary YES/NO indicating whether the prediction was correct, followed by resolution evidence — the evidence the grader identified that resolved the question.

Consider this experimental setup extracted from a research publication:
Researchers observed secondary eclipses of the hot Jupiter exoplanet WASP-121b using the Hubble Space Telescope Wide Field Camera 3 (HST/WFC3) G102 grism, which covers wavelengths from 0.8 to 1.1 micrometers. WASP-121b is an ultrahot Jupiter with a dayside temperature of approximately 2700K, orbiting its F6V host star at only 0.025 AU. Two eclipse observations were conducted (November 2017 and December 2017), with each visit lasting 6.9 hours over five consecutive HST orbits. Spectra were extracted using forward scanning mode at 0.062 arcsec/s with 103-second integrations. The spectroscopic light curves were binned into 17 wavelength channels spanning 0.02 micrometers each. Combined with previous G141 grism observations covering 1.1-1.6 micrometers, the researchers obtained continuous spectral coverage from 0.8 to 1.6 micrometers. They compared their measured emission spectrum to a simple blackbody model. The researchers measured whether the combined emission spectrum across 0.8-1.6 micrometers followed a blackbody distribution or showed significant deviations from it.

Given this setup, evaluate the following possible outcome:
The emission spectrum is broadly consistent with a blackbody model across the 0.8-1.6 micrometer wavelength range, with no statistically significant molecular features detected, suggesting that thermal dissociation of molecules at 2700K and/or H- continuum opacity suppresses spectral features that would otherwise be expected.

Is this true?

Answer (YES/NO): NO